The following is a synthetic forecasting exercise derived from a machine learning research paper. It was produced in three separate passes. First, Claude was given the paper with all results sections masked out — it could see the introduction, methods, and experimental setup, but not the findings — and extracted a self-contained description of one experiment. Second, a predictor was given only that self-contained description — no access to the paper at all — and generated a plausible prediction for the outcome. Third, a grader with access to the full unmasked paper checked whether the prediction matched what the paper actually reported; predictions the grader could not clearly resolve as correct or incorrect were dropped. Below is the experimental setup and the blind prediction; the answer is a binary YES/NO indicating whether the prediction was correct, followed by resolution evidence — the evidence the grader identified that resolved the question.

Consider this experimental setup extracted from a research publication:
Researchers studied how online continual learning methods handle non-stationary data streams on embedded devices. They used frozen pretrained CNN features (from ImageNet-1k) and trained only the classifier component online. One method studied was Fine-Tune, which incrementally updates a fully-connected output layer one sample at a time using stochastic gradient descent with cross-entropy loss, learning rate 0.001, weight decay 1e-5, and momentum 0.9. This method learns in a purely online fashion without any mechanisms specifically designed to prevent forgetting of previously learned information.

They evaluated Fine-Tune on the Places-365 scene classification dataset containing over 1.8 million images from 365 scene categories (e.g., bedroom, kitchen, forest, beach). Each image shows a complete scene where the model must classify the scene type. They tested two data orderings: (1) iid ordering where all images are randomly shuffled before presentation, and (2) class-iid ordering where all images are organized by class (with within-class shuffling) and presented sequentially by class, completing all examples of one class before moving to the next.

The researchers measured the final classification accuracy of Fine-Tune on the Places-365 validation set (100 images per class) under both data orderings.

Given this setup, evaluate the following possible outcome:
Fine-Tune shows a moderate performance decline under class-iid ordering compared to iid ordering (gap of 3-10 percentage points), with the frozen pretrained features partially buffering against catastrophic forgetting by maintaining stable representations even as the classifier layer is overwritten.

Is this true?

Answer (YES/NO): NO